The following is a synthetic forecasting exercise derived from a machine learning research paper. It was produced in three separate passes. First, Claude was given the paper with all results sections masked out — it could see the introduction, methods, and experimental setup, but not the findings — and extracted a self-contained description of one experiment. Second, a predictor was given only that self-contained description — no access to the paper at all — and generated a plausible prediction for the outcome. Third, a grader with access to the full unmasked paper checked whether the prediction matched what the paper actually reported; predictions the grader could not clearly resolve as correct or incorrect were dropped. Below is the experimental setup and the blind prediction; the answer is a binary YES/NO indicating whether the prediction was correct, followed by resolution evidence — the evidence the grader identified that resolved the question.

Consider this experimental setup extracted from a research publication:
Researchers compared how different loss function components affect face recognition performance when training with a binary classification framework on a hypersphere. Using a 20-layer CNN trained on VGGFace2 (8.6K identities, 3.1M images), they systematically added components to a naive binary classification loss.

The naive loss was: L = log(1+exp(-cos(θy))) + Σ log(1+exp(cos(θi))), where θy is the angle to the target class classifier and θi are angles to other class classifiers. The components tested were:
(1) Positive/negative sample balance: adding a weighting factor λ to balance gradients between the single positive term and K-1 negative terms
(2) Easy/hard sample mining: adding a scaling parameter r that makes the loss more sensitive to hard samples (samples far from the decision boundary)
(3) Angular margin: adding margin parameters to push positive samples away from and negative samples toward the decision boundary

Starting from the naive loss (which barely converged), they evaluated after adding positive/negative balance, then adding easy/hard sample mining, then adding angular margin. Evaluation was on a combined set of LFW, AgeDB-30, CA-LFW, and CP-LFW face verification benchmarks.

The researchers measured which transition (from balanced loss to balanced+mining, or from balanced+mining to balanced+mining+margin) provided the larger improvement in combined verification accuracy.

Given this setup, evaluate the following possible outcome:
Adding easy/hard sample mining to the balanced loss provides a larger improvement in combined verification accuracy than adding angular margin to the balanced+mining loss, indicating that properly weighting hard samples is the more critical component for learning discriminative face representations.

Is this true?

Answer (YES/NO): YES